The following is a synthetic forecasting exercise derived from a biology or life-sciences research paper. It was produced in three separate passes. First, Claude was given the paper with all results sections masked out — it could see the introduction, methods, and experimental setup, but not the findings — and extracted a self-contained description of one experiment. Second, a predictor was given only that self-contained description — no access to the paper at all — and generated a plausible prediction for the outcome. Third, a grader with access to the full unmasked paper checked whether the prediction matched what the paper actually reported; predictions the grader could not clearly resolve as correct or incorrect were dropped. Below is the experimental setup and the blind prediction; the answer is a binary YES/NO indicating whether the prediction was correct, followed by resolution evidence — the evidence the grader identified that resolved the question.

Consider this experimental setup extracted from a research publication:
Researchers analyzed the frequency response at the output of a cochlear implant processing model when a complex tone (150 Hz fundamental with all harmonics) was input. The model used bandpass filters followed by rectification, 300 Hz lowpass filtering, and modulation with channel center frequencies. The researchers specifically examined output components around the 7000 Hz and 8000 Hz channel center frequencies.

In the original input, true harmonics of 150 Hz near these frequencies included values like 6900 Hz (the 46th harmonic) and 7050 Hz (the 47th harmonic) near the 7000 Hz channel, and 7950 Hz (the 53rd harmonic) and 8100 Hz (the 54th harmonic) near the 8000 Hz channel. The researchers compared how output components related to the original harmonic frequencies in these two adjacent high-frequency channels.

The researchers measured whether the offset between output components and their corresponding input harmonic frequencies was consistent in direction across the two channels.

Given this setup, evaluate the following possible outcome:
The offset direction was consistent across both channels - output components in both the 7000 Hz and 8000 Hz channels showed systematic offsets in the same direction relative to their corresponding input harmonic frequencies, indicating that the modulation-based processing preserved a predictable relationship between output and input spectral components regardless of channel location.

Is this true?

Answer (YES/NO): NO